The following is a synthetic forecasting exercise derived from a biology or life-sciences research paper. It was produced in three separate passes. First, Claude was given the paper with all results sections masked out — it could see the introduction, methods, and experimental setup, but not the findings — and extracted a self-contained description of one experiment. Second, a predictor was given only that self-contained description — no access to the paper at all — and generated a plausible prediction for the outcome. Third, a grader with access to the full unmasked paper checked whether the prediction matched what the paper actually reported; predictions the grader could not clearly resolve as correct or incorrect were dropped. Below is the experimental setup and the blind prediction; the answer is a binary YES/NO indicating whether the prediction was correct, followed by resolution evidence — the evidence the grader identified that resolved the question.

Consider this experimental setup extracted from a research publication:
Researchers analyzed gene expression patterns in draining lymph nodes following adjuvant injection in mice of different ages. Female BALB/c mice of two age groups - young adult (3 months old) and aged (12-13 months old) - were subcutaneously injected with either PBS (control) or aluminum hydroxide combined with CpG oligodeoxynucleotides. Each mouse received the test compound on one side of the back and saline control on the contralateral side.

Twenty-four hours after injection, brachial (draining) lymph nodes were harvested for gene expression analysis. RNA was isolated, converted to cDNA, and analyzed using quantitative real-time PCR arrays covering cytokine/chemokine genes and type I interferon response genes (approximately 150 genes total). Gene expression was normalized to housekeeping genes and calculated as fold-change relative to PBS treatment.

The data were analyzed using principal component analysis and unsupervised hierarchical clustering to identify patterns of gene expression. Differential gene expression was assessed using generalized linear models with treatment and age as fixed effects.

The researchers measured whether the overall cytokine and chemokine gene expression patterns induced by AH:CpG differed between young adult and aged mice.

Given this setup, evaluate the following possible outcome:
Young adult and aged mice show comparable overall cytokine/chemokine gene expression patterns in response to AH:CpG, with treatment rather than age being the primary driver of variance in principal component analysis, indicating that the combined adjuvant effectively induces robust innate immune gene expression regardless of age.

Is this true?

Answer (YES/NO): YES